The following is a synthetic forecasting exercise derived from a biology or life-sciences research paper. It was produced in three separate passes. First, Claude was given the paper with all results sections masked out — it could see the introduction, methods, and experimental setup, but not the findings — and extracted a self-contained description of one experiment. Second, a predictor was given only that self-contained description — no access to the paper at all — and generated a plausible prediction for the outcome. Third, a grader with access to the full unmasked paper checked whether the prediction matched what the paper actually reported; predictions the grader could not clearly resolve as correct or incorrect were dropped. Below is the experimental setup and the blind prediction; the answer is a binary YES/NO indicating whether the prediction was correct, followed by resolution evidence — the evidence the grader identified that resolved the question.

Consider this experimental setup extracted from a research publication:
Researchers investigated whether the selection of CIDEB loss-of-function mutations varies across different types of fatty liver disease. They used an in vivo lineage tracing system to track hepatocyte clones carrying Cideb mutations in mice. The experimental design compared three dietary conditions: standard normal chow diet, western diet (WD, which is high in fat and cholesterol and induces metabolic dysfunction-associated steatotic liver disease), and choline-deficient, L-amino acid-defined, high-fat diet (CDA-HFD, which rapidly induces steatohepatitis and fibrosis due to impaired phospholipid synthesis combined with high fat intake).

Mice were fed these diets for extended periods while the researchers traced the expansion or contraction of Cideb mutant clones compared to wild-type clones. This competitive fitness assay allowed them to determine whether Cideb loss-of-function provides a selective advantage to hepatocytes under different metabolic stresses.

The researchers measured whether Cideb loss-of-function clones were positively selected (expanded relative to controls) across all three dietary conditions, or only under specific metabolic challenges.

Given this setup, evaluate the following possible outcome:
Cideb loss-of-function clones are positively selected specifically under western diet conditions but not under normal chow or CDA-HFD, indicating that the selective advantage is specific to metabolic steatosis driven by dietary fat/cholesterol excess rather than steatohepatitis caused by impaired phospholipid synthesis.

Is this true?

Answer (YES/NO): NO